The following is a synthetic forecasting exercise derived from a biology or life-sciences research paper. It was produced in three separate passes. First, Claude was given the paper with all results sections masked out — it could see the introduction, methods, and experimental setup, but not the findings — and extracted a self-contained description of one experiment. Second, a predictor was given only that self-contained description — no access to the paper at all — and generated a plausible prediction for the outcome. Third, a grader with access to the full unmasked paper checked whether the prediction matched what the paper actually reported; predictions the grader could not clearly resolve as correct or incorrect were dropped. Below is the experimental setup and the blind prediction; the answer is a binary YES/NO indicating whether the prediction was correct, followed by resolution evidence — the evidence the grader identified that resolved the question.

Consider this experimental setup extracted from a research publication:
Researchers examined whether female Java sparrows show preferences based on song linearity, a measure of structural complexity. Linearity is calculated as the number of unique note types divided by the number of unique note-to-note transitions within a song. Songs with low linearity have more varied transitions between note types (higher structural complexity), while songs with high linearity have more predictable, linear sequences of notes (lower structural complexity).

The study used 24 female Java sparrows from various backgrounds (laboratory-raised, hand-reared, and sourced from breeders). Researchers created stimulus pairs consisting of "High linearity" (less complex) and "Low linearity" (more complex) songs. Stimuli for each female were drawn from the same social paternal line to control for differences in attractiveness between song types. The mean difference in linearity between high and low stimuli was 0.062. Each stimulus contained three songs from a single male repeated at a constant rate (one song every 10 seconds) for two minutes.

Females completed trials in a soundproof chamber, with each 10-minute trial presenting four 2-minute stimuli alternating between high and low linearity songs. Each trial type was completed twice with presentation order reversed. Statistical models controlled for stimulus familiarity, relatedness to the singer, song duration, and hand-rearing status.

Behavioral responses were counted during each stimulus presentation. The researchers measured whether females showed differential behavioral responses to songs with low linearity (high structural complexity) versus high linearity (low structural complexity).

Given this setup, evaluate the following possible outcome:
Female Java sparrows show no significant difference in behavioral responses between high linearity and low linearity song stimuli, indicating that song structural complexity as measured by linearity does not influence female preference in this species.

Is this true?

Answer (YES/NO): NO